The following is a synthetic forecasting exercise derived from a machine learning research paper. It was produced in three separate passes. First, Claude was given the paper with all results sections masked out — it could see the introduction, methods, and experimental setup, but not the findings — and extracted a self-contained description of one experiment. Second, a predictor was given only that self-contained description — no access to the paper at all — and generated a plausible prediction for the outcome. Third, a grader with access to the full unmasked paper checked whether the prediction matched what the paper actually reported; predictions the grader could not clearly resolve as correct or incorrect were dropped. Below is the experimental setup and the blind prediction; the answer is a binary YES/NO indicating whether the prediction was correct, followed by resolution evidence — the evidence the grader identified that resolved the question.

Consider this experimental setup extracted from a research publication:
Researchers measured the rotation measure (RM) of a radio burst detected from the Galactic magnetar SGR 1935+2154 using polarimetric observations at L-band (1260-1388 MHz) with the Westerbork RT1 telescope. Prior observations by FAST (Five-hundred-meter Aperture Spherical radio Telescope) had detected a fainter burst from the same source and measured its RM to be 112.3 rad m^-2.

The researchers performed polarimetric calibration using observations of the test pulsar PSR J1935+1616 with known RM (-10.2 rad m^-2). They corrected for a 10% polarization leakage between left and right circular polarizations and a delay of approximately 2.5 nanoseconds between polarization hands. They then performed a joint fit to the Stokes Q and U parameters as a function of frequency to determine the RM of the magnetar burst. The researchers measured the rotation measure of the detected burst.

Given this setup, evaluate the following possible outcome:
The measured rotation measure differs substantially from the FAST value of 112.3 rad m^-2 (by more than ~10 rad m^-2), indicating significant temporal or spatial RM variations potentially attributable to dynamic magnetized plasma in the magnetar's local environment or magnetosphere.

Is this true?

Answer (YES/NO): NO